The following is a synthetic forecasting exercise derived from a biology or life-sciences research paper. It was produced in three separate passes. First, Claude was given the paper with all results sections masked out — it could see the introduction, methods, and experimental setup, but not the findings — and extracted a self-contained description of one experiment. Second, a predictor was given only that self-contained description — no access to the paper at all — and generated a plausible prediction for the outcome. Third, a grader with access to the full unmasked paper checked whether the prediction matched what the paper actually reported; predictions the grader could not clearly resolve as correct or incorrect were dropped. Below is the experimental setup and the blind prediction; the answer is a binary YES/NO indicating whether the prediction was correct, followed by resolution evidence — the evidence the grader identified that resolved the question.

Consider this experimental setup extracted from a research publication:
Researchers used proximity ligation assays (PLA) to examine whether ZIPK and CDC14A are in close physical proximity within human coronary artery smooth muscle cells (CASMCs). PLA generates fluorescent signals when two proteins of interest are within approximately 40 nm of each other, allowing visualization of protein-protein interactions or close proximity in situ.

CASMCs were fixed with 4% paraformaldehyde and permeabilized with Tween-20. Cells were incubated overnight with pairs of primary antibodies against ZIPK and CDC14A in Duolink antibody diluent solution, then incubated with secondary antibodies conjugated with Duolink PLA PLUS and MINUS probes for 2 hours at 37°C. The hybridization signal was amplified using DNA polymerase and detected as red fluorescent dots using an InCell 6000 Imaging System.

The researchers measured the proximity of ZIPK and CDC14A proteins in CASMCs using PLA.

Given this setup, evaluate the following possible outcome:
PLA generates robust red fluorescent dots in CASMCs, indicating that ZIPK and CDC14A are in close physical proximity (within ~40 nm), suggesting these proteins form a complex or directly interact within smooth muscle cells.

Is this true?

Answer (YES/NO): YES